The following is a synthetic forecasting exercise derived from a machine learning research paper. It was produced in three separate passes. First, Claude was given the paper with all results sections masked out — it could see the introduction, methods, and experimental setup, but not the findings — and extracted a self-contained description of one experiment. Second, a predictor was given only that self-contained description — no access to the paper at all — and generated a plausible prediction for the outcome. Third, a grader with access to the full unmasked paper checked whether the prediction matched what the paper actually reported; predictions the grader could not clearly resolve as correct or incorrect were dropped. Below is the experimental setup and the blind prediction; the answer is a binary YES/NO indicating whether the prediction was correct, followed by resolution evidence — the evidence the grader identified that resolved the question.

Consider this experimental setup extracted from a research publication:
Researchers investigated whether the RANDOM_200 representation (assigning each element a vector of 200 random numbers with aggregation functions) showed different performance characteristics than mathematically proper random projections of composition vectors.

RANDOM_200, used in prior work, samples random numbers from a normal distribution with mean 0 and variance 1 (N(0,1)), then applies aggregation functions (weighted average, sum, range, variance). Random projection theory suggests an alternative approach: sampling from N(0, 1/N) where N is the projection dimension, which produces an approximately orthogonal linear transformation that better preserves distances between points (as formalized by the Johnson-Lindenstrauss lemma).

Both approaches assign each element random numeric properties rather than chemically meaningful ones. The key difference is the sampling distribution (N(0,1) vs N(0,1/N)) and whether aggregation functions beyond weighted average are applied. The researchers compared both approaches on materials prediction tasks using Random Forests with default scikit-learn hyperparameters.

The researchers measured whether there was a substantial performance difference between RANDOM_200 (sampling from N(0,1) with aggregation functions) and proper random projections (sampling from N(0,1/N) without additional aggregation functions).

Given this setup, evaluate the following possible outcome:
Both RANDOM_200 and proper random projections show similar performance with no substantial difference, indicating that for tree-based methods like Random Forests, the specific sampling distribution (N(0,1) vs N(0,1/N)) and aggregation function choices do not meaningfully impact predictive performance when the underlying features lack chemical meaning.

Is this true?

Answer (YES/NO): YES